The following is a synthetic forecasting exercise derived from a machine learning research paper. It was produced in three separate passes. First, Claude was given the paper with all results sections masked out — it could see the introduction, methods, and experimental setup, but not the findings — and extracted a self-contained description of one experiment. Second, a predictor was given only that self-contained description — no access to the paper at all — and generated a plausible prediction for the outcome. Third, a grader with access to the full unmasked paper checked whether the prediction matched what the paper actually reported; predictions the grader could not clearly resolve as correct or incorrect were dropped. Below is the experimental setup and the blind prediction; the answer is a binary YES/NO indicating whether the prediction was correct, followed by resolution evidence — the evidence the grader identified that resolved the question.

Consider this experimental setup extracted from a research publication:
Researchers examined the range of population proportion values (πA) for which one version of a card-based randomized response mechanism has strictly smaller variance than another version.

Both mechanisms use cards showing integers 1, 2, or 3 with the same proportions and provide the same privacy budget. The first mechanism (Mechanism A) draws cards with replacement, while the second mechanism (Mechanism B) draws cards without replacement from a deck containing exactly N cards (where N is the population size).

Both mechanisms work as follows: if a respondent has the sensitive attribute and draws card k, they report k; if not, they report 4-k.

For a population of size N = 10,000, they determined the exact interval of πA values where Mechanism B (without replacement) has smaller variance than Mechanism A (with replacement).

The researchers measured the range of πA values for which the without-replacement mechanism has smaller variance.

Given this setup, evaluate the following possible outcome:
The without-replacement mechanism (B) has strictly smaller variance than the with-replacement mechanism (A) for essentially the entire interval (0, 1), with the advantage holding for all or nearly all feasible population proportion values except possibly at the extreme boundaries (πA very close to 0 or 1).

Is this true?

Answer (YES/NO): NO